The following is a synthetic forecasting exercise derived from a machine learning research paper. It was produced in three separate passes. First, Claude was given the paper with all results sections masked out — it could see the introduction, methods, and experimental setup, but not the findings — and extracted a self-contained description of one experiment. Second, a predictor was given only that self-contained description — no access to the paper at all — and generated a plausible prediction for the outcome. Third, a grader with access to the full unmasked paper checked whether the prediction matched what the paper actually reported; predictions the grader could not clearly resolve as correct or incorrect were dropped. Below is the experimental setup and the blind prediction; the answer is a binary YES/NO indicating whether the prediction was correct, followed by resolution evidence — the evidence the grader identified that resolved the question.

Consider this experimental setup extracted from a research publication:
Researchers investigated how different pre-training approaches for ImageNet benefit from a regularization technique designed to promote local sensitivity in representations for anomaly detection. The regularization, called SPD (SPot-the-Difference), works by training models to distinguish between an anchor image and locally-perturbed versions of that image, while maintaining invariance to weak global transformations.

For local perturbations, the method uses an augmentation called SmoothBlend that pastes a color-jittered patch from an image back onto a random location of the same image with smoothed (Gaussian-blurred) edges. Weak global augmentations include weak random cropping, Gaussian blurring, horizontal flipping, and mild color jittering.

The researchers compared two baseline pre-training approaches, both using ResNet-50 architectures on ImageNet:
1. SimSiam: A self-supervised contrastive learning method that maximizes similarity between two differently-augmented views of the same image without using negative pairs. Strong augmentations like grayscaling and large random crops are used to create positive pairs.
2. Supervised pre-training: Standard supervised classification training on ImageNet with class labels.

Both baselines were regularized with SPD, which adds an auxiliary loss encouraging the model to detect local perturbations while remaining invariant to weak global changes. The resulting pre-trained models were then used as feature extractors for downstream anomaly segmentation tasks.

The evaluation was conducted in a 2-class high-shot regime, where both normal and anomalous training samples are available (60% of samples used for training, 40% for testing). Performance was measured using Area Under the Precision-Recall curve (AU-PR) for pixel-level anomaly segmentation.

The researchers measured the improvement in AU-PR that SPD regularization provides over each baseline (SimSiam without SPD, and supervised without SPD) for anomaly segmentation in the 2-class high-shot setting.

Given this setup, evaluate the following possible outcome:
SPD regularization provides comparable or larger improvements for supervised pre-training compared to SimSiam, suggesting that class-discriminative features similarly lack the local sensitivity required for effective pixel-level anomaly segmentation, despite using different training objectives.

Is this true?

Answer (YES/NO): YES